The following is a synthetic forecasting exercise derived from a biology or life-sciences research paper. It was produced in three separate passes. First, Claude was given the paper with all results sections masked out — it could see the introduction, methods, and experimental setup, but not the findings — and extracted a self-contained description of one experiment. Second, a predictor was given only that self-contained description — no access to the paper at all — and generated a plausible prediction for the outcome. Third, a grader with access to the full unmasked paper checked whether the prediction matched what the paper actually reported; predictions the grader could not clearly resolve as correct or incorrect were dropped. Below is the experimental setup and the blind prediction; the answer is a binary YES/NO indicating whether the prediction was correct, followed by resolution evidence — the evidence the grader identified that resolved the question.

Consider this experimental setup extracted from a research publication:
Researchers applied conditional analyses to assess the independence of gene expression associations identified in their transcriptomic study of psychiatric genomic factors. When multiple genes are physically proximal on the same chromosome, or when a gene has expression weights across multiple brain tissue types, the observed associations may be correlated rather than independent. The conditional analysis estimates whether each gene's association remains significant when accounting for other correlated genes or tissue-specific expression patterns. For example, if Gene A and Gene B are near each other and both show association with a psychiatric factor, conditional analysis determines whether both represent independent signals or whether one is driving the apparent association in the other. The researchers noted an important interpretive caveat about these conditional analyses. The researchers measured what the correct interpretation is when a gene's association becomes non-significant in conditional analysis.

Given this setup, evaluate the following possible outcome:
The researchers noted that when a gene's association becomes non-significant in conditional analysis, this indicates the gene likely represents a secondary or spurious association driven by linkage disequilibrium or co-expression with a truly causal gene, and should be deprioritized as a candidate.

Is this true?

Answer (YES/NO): NO